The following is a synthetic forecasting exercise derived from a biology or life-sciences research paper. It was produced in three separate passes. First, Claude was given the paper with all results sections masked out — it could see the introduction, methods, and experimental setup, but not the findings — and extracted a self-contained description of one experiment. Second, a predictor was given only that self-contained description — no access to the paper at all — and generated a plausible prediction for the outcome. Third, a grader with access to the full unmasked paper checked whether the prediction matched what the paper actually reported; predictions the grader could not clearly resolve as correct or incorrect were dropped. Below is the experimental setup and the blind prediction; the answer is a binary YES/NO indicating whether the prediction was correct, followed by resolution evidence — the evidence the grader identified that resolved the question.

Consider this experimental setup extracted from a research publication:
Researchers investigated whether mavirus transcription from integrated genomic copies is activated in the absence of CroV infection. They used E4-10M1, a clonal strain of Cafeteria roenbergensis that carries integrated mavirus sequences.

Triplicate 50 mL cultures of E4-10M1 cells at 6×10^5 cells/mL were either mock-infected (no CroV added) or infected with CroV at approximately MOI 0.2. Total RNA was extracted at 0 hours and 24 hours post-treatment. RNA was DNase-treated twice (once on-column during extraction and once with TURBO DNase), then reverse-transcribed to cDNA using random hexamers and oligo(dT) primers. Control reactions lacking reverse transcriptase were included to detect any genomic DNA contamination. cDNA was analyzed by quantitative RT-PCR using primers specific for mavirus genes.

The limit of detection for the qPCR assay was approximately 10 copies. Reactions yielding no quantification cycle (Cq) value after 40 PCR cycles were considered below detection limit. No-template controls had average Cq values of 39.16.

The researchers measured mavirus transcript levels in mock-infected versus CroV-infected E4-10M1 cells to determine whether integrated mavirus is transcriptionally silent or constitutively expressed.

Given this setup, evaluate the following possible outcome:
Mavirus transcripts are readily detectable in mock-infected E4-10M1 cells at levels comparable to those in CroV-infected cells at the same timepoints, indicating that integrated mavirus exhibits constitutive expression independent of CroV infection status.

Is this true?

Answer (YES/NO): NO